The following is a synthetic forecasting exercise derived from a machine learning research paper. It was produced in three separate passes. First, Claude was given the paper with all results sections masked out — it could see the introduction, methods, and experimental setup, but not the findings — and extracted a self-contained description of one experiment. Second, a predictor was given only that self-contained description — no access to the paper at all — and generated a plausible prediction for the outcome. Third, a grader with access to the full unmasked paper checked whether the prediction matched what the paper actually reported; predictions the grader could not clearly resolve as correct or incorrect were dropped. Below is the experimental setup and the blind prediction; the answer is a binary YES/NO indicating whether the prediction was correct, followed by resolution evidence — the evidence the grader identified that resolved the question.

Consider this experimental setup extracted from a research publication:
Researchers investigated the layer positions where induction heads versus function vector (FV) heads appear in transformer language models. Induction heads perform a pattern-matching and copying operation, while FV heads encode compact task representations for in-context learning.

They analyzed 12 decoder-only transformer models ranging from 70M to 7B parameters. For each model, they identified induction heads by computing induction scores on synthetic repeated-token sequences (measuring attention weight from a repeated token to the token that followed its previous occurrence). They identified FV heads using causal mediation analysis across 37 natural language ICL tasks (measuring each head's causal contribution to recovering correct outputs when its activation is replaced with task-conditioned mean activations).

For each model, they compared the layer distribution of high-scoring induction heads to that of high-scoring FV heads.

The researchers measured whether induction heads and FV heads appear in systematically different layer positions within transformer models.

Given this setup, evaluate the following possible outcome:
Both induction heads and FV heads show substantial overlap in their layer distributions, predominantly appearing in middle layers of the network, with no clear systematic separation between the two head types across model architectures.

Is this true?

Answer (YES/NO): NO